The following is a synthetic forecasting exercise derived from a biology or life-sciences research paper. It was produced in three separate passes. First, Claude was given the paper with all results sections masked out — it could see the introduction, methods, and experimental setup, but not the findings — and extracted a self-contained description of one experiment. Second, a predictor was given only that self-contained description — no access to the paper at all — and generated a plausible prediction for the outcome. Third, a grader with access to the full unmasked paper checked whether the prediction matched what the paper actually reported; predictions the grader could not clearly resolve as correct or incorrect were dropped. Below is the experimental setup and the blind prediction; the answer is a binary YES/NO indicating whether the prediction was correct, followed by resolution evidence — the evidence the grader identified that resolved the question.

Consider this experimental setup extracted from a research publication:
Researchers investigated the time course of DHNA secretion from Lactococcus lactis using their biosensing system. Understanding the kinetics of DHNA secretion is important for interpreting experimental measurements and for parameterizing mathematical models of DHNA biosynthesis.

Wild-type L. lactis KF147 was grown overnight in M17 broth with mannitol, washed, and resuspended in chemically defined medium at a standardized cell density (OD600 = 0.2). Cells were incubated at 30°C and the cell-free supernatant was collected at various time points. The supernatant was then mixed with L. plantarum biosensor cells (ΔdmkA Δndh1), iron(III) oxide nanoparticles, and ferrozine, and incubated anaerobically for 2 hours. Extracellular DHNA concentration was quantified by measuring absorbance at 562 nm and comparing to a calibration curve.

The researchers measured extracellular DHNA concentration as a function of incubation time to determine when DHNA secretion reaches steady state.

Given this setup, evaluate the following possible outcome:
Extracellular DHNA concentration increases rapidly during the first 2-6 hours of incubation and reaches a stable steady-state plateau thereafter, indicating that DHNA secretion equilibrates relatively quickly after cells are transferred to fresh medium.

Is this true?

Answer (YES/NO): NO